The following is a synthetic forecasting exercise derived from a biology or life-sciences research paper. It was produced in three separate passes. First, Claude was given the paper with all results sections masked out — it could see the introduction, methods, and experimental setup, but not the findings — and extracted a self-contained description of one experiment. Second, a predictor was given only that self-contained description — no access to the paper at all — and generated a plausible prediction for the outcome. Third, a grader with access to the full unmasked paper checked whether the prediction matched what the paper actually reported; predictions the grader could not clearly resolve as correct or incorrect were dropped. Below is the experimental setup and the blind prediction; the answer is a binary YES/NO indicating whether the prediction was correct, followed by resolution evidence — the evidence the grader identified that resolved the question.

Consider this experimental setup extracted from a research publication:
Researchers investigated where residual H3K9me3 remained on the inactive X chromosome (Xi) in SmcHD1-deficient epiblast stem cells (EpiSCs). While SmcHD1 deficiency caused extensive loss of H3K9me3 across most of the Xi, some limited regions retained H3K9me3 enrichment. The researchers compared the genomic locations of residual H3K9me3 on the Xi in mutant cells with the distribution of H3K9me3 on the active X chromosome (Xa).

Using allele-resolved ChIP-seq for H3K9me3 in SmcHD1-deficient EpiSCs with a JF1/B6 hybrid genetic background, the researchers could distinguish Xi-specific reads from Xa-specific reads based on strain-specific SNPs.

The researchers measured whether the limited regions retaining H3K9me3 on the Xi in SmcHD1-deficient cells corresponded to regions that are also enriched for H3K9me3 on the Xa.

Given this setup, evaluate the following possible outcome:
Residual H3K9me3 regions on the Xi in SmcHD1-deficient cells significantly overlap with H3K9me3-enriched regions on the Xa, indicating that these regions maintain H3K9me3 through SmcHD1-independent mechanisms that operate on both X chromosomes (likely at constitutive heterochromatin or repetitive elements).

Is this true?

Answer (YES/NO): YES